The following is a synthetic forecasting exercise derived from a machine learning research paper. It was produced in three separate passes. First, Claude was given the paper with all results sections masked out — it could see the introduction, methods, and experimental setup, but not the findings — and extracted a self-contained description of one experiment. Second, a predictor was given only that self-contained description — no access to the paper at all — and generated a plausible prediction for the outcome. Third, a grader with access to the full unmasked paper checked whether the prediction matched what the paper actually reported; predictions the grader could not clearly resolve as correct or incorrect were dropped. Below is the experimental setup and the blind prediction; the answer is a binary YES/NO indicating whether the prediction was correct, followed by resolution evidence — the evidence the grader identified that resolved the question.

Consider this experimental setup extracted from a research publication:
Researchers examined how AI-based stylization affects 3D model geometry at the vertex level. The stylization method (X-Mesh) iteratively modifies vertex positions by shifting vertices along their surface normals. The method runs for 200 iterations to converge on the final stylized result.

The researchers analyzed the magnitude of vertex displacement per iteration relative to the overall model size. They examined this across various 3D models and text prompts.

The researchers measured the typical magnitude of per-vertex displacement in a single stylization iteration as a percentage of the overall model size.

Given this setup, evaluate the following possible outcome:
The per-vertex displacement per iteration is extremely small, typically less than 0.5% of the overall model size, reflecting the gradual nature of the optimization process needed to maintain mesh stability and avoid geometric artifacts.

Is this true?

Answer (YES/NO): NO